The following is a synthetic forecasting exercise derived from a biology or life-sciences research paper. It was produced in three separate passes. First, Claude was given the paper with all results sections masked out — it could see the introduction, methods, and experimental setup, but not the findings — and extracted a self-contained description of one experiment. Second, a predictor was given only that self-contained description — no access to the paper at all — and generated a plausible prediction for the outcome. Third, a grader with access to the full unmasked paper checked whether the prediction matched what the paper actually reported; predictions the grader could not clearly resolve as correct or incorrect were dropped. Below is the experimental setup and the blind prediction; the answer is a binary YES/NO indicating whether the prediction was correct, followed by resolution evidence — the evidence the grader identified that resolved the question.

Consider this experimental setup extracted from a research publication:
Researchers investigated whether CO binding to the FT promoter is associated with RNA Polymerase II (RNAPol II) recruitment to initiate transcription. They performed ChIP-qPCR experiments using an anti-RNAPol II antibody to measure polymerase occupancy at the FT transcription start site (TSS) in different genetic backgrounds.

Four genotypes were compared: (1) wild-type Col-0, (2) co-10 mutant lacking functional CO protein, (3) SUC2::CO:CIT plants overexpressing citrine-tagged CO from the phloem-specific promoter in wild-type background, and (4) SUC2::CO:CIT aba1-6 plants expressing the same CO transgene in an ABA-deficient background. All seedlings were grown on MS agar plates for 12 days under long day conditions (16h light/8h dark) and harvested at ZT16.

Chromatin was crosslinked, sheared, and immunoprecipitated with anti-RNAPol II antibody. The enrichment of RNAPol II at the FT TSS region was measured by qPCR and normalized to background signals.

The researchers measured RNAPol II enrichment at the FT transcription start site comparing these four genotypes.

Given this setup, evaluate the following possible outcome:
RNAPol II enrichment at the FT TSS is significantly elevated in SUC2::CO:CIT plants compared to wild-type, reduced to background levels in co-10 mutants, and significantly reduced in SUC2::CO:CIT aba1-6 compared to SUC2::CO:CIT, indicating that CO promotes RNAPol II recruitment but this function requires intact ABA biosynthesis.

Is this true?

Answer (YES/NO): YES